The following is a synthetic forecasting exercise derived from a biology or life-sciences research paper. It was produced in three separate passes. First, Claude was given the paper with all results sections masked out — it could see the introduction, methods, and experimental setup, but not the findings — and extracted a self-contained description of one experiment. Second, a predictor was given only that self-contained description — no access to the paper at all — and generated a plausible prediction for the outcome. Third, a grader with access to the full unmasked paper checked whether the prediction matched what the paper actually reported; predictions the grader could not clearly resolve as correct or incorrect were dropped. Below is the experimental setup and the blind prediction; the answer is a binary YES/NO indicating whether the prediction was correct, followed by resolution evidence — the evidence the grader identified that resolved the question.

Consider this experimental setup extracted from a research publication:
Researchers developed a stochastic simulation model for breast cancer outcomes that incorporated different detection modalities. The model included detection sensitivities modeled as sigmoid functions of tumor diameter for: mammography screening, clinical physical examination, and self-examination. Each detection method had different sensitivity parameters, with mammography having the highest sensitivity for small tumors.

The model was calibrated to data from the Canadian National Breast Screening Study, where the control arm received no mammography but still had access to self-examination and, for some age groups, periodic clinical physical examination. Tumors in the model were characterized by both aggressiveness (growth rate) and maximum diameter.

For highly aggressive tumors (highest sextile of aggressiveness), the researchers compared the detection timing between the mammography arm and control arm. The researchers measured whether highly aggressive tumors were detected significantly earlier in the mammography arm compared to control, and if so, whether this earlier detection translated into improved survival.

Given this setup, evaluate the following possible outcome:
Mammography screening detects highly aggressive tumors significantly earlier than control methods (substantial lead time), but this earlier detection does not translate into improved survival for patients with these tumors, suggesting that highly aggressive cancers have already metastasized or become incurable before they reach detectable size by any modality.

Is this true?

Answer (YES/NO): NO